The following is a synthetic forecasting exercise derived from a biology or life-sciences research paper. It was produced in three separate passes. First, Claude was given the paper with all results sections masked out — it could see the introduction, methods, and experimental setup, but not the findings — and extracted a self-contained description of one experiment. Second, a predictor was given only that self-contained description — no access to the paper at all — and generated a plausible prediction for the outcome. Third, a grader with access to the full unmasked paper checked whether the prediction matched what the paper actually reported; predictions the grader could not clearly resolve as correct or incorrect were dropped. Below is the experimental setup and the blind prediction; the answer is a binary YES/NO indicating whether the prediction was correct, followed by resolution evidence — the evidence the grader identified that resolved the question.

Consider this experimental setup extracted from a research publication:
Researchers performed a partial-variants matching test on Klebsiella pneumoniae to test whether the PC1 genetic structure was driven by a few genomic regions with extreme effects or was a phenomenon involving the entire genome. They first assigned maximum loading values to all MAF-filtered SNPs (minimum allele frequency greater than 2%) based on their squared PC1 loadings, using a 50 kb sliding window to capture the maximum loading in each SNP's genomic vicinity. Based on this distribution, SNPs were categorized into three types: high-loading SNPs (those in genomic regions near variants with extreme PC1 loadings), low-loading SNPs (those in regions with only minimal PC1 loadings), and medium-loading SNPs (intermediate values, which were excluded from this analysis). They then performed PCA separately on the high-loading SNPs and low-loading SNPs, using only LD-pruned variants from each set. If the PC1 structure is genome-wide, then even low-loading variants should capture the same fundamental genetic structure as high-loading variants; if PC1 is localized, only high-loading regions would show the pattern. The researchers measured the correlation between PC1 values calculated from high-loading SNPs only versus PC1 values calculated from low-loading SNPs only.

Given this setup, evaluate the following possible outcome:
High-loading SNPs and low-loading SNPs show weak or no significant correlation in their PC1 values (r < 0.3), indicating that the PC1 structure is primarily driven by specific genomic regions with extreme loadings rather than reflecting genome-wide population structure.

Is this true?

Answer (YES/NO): NO